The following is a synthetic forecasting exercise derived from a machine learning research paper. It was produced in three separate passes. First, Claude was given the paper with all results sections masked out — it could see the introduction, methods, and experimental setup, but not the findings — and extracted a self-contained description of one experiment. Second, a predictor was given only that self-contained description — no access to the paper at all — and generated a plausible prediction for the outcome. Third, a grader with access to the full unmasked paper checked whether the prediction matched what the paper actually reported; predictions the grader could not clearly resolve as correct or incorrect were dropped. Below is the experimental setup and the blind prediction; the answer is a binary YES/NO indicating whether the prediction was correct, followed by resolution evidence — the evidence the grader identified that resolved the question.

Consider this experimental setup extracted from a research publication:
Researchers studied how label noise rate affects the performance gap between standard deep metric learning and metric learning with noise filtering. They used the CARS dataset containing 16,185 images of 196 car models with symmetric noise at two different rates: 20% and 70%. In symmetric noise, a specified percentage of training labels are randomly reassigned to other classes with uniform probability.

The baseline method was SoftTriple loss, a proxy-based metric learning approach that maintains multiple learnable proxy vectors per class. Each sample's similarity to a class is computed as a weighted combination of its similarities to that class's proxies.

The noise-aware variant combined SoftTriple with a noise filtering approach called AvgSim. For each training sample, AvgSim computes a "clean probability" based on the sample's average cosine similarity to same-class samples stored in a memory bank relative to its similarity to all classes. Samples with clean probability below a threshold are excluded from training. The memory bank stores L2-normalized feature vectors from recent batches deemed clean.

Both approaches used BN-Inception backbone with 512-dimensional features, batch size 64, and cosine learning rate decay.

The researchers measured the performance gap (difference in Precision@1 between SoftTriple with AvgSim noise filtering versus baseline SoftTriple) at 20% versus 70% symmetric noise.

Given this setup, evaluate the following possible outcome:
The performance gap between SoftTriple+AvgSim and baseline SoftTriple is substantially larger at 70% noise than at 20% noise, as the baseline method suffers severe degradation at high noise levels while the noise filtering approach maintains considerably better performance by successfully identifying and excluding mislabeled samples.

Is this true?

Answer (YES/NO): NO